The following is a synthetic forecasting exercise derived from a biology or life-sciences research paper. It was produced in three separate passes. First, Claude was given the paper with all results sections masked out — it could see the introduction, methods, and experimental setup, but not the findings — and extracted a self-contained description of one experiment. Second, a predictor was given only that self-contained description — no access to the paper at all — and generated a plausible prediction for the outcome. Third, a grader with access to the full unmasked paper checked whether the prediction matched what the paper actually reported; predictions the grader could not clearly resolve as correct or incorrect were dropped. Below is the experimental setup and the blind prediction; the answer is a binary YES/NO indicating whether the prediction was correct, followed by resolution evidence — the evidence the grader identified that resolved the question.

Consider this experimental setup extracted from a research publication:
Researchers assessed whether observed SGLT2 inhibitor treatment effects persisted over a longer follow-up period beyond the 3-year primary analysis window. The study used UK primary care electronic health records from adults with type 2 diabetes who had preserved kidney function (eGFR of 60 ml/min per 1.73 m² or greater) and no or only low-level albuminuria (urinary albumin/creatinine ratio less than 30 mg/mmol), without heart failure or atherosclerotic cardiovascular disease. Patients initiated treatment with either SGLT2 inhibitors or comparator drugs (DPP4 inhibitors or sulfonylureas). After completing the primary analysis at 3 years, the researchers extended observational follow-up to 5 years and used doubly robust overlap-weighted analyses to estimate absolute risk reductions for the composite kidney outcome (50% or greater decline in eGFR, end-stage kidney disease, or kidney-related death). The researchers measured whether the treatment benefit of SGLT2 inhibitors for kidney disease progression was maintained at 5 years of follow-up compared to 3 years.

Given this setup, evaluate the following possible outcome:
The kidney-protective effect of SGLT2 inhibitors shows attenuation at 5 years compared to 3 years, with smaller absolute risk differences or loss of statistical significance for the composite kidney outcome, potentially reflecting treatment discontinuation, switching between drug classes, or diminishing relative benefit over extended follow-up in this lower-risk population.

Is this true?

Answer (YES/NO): NO